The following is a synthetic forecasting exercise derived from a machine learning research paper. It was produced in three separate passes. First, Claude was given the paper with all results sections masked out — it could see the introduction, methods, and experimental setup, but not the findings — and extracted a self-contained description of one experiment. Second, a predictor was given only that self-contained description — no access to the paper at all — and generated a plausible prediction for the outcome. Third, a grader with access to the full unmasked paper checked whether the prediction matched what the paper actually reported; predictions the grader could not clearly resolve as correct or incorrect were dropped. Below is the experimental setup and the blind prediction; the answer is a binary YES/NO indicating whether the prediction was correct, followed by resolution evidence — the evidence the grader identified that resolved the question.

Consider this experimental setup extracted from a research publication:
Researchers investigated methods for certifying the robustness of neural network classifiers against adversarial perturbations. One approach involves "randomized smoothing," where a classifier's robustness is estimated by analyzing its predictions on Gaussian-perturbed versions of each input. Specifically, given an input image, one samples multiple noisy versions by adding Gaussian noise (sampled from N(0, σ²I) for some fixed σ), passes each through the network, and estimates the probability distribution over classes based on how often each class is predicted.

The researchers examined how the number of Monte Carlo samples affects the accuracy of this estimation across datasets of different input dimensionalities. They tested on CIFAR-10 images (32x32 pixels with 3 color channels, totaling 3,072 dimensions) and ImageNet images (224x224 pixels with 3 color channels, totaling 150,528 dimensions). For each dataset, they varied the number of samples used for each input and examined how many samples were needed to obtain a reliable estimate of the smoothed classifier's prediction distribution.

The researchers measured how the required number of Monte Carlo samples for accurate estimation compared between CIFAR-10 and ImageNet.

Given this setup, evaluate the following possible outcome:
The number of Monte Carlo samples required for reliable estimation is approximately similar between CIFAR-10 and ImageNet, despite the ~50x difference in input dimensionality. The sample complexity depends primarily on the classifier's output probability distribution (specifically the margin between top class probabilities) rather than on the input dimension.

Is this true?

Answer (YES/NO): NO